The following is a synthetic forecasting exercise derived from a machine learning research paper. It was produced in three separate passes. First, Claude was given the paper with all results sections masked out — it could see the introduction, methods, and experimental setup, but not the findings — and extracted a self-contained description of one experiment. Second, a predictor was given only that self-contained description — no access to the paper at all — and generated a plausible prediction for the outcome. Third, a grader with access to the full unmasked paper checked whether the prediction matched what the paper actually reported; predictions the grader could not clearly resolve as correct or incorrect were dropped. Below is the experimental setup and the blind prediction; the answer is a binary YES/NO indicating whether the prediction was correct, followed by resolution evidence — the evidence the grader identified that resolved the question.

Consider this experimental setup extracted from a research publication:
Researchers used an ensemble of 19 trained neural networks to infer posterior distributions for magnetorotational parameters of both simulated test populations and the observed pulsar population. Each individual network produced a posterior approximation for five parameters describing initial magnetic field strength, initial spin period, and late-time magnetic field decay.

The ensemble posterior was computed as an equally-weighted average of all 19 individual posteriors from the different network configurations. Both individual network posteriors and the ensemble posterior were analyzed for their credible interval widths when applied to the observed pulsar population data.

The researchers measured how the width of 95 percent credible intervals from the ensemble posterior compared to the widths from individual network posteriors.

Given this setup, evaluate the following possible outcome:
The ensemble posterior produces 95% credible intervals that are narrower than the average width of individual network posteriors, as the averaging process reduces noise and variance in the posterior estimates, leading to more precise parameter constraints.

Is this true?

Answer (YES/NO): NO